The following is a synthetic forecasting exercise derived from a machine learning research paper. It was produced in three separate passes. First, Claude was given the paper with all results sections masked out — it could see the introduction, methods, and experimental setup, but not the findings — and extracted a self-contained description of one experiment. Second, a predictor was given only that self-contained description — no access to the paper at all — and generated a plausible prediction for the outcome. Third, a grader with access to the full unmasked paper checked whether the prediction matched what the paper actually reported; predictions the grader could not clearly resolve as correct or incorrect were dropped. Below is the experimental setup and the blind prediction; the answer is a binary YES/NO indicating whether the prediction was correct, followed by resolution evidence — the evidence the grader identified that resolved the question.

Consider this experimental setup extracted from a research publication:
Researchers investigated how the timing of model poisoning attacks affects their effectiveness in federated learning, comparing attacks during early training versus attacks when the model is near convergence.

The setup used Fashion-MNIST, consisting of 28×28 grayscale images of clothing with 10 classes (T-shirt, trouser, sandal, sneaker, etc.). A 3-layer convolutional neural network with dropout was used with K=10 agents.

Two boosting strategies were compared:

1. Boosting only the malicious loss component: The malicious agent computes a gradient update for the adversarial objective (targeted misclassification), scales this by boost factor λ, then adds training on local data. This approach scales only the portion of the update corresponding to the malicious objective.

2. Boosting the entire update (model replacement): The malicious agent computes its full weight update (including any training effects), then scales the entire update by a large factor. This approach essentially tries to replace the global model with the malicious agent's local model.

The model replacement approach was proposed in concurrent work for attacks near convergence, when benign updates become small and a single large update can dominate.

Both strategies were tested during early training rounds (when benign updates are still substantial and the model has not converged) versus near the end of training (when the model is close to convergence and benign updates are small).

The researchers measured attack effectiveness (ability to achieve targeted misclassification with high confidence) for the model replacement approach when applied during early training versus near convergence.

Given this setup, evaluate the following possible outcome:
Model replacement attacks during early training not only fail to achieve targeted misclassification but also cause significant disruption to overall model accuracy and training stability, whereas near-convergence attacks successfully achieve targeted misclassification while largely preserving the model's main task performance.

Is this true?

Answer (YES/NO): NO